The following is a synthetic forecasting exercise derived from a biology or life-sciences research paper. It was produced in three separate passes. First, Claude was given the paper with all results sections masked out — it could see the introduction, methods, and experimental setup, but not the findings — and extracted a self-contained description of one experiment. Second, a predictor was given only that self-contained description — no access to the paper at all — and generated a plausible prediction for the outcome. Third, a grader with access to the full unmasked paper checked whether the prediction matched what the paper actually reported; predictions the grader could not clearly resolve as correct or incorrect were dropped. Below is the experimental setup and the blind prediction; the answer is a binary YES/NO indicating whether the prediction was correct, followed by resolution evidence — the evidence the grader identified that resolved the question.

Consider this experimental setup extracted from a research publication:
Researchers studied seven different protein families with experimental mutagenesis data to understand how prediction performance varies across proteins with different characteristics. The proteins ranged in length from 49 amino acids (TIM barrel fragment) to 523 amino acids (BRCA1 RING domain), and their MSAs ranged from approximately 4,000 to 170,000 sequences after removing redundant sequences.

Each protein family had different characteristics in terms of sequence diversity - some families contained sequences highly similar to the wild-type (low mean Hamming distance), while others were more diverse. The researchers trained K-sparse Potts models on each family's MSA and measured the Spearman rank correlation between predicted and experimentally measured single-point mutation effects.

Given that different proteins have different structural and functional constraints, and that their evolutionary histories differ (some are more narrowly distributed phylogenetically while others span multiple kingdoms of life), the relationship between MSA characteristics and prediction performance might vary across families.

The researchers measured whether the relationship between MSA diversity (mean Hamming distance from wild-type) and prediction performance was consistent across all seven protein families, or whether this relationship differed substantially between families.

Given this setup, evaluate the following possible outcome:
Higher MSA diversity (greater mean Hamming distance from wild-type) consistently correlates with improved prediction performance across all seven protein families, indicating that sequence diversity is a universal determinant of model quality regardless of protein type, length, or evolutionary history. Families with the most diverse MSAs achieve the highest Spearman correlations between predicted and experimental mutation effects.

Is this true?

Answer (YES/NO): NO